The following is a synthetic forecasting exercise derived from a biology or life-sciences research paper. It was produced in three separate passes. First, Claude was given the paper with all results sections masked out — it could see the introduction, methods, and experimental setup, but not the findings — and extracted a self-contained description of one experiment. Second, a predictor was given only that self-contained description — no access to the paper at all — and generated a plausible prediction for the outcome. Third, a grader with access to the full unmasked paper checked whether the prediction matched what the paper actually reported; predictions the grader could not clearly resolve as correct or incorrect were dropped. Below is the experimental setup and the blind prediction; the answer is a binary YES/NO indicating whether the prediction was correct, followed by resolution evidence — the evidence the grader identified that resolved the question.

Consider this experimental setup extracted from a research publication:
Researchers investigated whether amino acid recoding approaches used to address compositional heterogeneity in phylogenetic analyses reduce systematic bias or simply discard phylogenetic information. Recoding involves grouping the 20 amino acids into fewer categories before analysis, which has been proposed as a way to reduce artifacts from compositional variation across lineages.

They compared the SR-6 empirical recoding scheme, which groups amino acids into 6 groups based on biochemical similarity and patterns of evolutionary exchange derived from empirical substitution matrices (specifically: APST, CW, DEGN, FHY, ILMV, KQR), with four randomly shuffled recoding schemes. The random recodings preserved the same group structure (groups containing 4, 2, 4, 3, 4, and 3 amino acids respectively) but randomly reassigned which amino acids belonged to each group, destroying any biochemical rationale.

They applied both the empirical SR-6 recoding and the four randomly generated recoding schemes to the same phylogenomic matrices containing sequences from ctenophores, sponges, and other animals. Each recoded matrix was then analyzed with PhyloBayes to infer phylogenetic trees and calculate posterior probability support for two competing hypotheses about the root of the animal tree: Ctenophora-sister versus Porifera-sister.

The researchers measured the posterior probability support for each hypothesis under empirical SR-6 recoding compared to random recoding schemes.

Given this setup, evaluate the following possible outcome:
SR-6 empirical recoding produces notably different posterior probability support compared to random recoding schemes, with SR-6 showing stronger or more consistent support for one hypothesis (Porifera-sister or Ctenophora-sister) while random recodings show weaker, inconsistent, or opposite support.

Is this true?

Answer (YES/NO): NO